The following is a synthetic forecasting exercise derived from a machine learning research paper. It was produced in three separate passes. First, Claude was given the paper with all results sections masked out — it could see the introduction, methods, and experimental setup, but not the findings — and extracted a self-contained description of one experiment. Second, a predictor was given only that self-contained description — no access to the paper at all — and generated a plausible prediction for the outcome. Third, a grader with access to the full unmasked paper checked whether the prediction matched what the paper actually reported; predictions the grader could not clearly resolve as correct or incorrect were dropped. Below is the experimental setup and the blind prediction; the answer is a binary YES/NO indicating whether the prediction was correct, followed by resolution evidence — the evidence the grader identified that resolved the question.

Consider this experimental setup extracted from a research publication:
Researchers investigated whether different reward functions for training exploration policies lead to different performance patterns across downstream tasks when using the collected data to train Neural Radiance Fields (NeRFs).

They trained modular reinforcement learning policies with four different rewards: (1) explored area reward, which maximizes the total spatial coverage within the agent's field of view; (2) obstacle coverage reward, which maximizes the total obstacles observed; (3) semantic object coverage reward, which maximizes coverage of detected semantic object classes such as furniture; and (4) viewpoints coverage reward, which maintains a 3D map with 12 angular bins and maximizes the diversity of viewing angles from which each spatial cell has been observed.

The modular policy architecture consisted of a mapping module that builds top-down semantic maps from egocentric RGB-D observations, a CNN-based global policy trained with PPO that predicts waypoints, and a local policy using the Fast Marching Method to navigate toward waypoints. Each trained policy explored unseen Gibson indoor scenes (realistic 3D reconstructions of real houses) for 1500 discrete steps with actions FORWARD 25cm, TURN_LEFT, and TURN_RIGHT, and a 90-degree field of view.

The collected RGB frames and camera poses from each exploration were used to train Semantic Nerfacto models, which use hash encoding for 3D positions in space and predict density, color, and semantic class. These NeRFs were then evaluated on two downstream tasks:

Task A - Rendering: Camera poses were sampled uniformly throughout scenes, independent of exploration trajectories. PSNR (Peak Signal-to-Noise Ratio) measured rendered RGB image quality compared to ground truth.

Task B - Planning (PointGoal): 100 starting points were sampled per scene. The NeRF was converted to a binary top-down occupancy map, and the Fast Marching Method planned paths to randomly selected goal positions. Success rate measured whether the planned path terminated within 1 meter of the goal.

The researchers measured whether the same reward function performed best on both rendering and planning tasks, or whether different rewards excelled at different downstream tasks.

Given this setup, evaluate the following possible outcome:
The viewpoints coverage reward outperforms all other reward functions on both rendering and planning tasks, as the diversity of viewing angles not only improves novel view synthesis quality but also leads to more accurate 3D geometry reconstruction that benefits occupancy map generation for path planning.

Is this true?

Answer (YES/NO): NO